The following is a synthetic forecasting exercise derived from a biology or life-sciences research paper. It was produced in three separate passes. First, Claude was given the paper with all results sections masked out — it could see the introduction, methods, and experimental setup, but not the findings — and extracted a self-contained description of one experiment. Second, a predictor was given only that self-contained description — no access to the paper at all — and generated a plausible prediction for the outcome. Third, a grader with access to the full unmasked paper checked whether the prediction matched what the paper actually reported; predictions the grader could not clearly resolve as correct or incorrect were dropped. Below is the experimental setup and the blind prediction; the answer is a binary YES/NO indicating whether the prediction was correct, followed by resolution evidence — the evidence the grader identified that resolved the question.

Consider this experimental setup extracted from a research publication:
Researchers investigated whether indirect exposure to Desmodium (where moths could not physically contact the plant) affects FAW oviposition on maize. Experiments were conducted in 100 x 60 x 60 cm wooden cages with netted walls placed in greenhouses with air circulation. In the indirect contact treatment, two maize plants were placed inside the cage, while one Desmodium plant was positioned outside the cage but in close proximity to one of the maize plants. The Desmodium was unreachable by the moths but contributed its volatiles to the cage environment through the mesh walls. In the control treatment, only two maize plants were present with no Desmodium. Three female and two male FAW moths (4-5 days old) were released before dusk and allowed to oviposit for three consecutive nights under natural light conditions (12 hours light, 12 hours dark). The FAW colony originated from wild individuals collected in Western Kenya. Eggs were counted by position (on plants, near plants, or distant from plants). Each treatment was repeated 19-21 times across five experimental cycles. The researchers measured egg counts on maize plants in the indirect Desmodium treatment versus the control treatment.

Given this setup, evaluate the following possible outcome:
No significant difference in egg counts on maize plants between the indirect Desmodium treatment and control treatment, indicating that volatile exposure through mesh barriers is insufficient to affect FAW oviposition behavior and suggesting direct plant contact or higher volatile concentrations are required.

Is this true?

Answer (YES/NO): YES